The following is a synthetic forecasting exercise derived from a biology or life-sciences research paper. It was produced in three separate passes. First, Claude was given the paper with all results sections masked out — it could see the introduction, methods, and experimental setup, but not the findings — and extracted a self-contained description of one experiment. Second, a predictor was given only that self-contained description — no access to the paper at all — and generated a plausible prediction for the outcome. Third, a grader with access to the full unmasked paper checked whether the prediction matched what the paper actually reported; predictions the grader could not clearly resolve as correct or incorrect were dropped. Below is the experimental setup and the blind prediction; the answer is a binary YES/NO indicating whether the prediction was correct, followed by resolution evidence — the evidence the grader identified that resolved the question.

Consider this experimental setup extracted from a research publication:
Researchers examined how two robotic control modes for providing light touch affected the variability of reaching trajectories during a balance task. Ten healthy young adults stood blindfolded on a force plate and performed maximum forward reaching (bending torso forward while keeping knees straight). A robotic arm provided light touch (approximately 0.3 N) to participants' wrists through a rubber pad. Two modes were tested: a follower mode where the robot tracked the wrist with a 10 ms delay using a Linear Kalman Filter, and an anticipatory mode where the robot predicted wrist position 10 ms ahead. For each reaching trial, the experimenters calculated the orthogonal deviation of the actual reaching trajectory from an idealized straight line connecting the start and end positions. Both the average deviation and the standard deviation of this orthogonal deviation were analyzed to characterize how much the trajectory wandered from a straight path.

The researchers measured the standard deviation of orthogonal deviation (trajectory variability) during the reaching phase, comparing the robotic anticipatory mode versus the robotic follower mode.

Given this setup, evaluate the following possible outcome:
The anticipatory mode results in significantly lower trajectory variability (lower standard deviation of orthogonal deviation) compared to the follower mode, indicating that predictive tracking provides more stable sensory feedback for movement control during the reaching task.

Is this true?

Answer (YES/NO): NO